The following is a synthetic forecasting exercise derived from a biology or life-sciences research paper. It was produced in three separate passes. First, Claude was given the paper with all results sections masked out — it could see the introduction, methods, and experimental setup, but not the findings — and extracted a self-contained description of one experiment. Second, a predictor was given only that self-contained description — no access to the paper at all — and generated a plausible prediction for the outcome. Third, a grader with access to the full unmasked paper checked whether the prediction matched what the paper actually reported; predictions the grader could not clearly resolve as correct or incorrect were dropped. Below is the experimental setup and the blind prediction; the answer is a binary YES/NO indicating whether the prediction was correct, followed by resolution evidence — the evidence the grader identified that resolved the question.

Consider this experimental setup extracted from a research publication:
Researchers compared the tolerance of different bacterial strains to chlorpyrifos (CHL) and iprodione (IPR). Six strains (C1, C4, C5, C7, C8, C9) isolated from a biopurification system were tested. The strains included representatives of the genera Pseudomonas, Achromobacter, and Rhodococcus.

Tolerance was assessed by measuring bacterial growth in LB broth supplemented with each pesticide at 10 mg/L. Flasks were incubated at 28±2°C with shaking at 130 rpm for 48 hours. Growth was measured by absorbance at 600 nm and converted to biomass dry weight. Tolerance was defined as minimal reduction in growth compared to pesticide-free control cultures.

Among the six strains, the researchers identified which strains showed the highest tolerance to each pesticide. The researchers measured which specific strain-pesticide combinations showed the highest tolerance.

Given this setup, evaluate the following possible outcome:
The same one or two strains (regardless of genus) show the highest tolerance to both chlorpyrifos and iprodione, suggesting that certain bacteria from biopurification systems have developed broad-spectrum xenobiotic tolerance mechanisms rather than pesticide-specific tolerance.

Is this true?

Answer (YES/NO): YES